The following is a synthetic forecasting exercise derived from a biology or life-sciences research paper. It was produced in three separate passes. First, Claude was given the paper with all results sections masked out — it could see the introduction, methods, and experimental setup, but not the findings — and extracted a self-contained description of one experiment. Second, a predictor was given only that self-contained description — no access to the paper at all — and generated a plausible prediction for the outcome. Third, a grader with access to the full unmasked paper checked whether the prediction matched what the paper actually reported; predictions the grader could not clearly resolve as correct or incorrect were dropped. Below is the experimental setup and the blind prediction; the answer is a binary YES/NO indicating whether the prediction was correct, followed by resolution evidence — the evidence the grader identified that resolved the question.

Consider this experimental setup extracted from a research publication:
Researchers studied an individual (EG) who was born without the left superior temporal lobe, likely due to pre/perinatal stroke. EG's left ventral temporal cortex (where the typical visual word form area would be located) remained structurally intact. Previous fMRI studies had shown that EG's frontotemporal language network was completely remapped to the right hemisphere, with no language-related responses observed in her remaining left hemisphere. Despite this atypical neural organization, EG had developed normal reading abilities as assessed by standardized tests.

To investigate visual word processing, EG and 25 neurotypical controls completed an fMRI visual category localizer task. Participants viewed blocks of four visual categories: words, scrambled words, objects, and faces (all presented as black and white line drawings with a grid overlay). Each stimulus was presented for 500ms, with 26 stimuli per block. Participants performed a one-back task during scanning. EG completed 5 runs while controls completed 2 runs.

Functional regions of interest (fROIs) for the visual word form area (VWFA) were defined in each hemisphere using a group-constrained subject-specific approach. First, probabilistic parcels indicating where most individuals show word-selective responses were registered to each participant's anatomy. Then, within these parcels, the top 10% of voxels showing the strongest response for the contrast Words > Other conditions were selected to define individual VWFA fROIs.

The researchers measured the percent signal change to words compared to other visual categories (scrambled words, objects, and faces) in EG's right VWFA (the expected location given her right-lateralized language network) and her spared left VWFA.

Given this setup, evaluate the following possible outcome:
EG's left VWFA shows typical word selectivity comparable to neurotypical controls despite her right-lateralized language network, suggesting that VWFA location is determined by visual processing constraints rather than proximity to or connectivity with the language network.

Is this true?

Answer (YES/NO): NO